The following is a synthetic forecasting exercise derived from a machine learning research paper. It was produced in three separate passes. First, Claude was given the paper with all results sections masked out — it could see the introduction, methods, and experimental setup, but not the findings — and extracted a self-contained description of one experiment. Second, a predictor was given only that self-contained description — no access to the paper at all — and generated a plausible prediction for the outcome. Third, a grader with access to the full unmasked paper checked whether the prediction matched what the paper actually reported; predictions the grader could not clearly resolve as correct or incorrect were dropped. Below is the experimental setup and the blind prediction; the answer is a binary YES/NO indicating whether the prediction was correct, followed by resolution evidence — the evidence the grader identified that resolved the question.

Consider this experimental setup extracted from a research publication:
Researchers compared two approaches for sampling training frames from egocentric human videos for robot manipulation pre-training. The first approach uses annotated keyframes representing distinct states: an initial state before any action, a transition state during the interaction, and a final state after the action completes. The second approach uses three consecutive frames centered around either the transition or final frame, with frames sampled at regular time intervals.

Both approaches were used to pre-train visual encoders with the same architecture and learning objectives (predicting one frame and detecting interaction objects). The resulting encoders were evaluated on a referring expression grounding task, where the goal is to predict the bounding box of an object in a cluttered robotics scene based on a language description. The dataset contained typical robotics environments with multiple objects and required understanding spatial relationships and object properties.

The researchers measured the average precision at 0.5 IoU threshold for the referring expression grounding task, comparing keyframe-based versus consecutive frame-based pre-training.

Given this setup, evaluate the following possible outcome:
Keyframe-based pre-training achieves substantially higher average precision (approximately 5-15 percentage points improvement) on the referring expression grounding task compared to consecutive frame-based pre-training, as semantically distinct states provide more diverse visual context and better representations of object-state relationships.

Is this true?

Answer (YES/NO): NO